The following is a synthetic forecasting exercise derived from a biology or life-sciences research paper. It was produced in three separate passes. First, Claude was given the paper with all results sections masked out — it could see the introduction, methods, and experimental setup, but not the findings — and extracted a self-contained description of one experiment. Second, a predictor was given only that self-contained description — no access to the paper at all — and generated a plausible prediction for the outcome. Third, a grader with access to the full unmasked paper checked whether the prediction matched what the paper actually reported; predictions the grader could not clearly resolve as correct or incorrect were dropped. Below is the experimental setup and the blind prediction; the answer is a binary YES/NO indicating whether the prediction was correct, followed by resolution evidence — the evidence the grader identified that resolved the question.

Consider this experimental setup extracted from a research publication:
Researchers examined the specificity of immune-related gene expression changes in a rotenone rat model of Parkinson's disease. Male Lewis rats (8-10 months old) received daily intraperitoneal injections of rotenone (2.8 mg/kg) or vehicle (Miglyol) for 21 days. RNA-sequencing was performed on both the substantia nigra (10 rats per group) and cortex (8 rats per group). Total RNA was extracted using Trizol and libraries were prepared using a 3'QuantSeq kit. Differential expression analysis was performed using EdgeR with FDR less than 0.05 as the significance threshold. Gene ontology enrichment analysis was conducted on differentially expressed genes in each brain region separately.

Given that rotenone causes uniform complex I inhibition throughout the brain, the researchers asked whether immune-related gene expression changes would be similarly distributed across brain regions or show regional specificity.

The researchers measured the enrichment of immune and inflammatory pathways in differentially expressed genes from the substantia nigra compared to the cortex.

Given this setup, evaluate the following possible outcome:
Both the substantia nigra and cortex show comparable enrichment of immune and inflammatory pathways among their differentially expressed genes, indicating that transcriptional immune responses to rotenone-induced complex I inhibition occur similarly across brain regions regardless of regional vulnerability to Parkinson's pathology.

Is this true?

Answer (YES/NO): NO